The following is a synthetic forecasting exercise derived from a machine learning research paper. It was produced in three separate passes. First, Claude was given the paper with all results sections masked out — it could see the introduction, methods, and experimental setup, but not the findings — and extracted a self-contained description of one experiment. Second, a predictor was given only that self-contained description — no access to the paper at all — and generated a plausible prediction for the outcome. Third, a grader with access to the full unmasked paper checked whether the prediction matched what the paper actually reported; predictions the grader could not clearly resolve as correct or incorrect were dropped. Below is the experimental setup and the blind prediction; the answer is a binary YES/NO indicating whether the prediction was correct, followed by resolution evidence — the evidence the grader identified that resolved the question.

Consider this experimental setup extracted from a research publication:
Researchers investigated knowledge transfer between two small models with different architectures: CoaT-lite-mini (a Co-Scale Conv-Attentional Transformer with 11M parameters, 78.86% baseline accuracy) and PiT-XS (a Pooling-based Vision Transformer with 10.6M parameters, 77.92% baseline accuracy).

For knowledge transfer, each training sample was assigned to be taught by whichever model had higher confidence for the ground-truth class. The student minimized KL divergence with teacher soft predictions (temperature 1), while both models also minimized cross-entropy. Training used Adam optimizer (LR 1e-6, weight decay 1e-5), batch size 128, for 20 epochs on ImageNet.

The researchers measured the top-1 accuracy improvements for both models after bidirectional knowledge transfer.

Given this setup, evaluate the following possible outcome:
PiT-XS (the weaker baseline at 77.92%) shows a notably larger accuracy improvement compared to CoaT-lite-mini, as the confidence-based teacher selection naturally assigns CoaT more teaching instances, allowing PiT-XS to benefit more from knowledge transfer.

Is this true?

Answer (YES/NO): NO